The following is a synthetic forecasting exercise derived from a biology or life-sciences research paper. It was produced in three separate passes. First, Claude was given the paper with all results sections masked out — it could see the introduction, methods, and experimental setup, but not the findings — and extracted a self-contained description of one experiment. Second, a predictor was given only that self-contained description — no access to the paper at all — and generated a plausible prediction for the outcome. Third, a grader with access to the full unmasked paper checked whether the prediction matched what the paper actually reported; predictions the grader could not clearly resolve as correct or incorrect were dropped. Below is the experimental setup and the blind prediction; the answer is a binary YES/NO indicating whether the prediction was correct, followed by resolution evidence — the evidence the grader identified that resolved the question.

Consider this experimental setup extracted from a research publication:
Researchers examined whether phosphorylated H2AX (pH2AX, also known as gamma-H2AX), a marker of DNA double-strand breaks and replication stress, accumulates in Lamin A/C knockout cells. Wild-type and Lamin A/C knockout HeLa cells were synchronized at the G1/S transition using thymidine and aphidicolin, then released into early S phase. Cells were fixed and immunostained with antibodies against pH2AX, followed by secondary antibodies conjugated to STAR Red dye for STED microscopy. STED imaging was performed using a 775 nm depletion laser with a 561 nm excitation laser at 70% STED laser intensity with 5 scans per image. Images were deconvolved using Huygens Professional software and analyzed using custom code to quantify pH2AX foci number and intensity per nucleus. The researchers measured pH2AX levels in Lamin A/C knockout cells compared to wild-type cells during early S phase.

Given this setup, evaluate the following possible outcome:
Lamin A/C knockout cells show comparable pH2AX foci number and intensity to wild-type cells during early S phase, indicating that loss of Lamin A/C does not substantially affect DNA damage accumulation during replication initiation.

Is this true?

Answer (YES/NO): NO